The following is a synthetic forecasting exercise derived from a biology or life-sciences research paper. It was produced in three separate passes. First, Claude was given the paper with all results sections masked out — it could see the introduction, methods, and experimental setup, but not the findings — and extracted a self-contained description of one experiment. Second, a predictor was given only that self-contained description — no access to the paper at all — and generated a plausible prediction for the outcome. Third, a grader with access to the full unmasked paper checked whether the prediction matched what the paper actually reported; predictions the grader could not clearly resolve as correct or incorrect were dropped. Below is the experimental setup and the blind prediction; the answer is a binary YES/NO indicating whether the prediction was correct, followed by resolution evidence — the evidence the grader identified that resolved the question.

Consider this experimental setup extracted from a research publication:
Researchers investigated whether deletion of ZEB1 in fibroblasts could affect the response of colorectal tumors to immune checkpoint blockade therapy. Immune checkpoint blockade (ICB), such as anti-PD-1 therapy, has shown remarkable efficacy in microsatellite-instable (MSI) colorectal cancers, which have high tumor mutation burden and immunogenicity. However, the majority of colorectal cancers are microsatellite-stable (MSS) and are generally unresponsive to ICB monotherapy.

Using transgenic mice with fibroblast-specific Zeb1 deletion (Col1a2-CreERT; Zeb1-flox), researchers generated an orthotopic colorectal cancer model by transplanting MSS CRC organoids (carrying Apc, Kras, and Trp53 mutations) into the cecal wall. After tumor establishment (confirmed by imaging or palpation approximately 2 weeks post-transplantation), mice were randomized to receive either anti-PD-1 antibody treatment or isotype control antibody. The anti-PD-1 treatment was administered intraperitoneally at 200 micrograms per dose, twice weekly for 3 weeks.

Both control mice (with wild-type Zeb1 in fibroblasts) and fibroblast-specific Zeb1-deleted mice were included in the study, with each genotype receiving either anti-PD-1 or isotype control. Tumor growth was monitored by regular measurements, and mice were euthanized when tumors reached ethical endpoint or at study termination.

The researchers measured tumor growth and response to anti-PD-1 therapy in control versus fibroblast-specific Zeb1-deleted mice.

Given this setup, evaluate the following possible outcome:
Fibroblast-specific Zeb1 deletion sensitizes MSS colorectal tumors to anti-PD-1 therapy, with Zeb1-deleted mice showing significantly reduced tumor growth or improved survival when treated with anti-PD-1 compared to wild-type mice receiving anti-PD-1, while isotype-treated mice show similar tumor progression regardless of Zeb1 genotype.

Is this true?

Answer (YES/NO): YES